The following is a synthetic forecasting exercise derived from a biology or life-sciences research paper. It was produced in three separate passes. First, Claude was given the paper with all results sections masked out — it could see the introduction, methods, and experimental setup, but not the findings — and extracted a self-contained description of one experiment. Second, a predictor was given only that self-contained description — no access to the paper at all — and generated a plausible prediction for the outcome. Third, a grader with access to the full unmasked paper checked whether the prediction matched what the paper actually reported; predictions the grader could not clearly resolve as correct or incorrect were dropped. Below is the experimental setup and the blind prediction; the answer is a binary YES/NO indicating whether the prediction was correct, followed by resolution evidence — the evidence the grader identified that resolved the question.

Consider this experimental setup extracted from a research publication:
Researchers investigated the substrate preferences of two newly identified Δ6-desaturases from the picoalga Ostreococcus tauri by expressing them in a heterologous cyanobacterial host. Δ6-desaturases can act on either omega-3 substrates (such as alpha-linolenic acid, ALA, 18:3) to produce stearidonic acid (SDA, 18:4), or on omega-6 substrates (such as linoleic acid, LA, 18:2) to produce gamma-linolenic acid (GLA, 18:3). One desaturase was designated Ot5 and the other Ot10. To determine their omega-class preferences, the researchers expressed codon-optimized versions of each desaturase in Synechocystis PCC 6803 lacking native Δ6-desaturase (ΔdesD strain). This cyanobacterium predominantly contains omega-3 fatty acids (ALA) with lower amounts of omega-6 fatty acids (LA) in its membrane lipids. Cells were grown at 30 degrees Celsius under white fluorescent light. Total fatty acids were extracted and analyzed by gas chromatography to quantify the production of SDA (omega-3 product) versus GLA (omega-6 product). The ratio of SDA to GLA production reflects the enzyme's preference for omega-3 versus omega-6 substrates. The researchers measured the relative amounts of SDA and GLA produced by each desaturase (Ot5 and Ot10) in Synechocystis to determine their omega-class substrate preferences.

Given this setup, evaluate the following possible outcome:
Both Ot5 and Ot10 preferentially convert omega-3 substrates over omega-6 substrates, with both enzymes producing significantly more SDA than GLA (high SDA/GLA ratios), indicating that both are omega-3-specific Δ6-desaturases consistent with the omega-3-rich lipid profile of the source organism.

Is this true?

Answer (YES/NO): NO